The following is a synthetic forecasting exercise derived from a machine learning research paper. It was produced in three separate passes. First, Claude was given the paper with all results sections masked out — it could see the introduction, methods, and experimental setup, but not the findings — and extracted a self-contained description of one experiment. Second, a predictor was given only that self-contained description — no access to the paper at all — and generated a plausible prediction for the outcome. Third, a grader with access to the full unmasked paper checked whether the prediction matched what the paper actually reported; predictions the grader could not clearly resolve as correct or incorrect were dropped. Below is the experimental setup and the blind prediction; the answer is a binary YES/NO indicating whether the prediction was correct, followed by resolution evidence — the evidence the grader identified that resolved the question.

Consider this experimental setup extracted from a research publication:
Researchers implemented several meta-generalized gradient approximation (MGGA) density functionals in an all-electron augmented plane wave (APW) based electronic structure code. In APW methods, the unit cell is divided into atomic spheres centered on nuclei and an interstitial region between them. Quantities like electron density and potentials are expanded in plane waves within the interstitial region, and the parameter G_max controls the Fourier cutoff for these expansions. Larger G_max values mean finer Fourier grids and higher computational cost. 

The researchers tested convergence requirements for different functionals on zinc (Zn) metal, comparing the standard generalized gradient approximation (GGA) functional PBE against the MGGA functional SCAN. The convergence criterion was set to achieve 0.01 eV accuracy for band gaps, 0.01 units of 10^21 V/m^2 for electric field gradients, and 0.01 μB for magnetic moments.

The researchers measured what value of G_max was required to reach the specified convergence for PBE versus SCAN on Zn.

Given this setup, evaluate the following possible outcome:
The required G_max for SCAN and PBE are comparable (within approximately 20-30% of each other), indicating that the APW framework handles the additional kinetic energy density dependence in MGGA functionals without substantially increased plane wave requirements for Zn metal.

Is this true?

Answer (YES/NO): NO